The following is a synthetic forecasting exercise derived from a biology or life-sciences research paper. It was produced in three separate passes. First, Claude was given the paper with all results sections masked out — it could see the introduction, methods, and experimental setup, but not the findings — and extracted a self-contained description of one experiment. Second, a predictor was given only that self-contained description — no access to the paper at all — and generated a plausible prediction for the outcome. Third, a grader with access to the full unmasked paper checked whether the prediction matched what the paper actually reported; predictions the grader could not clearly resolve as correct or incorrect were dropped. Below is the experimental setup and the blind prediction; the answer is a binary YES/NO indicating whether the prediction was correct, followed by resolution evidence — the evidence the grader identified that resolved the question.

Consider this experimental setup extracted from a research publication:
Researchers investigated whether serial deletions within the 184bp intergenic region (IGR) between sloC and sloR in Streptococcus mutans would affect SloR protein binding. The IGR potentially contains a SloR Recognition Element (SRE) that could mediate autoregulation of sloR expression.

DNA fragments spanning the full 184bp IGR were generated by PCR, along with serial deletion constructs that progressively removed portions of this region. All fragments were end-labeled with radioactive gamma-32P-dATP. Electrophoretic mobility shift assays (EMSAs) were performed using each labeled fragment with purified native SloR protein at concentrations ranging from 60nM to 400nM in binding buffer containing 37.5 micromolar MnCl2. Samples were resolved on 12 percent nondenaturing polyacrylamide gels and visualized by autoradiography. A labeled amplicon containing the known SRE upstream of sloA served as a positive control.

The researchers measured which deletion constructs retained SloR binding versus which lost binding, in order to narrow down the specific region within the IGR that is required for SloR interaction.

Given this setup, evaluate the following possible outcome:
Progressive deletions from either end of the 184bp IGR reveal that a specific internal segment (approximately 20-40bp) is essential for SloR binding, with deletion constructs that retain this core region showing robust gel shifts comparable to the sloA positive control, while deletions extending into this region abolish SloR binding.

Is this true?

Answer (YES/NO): NO